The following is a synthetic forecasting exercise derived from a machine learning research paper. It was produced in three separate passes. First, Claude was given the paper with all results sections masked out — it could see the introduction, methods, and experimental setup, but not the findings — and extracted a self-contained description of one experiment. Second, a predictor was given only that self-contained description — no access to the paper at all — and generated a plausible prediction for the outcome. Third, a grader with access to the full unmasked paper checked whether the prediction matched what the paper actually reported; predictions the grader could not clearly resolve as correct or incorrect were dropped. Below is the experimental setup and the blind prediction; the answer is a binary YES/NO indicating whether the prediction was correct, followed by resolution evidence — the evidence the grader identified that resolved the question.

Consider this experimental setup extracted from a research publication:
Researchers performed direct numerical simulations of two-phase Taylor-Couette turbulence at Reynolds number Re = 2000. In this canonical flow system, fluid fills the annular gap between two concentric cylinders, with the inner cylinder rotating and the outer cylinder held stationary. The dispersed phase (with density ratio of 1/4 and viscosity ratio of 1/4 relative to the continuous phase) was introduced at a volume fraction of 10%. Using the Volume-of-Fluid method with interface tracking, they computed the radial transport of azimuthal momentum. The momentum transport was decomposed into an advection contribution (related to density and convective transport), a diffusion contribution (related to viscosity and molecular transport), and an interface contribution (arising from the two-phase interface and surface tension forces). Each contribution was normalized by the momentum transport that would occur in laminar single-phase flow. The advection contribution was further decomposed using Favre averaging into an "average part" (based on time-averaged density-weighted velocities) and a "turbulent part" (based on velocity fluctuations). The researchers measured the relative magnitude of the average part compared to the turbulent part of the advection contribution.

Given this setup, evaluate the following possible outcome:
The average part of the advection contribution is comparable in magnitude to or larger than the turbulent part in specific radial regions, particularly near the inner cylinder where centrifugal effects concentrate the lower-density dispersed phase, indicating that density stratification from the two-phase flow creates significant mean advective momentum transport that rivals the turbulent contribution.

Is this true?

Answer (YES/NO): NO